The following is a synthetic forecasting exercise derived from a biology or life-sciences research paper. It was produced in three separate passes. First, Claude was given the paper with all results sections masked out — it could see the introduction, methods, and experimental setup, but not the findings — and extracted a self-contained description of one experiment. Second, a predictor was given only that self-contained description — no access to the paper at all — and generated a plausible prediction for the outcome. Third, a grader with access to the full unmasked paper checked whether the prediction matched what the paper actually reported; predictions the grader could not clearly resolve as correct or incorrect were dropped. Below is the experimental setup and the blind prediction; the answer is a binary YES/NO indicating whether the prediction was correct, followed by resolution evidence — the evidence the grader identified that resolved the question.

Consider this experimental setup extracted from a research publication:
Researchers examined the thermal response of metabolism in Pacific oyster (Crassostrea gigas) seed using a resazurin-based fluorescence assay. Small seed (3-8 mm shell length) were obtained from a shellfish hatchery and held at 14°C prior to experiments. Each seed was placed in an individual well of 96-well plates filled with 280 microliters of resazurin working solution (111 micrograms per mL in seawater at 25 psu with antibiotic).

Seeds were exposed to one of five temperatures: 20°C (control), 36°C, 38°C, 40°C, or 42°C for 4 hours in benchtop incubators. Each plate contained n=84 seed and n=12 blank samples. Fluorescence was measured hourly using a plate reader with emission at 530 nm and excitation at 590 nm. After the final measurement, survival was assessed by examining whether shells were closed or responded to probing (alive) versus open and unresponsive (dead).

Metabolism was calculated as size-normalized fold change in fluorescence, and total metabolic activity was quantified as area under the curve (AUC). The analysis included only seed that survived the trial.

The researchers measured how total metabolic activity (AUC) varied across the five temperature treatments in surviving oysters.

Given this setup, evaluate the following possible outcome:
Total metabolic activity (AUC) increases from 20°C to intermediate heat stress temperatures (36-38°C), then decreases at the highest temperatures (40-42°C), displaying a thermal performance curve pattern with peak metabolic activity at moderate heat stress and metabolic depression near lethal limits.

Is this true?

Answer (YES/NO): YES